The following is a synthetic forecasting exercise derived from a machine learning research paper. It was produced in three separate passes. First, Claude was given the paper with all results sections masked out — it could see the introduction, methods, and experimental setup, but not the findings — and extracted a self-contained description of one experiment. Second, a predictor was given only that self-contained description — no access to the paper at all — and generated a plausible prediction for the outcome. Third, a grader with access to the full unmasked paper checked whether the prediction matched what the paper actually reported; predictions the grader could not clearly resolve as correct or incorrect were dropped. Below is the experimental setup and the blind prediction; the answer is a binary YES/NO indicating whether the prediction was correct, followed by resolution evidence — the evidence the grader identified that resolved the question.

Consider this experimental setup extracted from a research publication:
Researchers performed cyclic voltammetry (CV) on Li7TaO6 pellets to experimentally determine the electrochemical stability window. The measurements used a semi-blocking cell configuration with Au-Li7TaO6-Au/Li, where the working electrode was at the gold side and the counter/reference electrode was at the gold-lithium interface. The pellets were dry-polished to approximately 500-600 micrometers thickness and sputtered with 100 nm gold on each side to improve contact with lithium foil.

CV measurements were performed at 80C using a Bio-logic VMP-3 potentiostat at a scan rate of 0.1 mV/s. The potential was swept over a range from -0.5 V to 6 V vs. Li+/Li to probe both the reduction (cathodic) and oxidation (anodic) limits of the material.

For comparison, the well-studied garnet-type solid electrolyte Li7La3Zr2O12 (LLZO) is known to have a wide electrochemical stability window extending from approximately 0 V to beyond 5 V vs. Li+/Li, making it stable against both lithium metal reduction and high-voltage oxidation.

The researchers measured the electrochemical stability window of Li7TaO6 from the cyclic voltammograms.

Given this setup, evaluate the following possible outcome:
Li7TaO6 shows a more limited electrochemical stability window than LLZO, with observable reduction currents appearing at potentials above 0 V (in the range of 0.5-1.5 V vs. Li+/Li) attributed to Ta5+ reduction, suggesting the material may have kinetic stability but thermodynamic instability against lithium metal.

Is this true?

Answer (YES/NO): YES